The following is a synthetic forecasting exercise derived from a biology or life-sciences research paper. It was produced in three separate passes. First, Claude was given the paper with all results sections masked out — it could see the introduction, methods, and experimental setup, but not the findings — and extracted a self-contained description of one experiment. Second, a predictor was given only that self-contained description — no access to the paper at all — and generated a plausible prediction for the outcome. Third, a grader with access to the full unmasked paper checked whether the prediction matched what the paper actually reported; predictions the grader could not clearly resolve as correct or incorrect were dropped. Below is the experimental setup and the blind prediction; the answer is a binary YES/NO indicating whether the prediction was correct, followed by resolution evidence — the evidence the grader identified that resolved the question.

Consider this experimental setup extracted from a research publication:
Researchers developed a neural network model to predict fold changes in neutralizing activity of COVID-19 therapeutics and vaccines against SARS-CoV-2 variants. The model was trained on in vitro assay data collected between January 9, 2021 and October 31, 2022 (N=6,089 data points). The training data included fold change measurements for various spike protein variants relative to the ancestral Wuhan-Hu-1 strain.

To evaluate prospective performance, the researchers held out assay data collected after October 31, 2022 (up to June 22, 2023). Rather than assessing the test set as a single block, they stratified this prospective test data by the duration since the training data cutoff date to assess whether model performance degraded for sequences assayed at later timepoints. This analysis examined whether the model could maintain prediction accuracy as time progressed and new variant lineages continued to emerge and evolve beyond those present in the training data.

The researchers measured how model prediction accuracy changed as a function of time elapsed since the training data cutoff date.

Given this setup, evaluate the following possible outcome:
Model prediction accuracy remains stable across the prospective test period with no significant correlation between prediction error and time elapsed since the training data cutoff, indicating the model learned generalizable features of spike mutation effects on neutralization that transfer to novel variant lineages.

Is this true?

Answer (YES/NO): NO